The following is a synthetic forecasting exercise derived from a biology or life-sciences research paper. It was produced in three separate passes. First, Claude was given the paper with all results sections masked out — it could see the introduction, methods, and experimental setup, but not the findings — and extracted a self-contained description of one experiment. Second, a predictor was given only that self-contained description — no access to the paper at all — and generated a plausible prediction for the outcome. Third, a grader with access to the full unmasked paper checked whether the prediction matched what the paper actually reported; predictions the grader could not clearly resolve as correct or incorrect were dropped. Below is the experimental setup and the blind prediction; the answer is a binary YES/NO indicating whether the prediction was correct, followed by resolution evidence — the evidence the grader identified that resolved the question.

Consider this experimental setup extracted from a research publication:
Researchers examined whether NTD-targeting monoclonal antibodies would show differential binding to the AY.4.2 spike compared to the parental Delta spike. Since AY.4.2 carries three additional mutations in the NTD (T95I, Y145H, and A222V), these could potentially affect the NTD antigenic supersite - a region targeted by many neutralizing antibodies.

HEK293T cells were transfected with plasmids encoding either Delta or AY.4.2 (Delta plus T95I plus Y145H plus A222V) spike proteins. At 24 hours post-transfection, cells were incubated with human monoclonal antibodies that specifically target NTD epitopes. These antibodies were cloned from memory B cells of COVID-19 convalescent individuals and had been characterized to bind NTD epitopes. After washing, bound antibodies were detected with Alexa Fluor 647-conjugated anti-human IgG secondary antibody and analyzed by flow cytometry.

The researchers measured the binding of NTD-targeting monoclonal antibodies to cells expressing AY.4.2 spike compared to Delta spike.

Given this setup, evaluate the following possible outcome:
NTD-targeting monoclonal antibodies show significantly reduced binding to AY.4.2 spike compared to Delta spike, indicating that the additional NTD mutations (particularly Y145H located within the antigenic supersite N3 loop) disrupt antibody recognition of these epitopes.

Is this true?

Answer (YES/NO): NO